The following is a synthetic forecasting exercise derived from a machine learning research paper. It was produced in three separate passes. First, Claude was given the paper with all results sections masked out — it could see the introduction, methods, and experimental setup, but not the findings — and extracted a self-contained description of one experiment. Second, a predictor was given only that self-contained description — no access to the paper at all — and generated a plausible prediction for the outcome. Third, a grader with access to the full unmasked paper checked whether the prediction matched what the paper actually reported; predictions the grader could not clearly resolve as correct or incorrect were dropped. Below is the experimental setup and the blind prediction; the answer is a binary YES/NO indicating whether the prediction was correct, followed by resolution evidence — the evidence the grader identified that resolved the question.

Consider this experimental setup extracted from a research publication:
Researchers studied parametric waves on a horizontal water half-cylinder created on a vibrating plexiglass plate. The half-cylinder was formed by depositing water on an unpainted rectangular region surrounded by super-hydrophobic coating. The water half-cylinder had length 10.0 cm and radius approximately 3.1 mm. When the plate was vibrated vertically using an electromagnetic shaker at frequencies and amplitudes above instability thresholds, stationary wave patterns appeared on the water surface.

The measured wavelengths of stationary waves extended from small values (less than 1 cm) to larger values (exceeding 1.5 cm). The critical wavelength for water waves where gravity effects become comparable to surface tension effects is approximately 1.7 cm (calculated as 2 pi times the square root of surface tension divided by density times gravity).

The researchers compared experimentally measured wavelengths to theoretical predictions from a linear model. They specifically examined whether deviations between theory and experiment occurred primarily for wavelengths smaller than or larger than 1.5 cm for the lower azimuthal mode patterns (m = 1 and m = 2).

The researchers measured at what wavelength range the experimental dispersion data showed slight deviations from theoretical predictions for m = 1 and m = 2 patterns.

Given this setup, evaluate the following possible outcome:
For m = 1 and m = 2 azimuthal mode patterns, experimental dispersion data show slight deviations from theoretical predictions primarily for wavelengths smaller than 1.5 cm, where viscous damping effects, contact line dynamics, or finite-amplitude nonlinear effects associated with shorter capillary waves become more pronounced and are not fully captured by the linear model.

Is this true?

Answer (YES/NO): NO